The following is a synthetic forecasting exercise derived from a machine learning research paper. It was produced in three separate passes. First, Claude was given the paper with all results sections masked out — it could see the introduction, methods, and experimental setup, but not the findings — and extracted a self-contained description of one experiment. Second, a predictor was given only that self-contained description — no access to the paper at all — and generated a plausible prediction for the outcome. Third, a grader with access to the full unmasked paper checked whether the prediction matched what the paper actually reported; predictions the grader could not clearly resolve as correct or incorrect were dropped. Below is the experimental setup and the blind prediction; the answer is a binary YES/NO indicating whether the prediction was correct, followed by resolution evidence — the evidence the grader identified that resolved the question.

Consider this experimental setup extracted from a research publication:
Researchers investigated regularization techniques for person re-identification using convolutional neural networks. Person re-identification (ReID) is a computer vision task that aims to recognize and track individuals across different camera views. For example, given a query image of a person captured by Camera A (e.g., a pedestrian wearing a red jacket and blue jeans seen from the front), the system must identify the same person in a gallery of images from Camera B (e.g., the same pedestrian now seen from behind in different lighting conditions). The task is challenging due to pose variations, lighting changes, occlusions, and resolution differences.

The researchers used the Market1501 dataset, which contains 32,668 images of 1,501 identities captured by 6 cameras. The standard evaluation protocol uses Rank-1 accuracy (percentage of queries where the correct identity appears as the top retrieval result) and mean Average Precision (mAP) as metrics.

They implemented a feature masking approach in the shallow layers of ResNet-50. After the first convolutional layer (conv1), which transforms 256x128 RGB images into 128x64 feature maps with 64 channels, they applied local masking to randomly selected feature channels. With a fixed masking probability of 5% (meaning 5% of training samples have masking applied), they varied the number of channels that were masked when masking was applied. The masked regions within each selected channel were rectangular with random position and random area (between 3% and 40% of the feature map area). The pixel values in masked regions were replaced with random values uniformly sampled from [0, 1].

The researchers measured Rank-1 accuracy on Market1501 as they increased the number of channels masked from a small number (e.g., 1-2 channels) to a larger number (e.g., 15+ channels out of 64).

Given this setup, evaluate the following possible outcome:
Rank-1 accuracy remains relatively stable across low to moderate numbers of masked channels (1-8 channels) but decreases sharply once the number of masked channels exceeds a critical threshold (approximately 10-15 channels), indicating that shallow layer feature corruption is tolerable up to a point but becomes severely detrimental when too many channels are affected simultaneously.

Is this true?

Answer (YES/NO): NO